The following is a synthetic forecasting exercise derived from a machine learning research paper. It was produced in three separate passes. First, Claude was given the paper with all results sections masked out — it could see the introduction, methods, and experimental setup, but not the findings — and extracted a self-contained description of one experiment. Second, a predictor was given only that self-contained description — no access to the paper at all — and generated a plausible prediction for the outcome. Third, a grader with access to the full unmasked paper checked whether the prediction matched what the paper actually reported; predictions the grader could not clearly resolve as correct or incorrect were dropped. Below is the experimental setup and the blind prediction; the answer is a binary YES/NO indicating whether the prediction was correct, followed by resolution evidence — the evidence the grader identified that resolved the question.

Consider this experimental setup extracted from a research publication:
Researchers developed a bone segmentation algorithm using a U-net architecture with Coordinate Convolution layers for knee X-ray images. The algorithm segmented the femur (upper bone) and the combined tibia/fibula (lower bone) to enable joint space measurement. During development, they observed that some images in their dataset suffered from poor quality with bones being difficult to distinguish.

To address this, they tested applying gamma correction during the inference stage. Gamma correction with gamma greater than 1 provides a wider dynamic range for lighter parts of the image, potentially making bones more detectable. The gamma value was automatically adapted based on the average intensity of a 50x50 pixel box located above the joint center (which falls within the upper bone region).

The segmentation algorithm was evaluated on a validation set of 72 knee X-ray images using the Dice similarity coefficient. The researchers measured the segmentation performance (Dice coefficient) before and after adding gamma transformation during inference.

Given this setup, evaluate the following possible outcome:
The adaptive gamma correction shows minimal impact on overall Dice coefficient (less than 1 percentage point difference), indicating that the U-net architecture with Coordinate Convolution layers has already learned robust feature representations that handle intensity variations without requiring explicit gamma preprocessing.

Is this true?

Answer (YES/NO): NO